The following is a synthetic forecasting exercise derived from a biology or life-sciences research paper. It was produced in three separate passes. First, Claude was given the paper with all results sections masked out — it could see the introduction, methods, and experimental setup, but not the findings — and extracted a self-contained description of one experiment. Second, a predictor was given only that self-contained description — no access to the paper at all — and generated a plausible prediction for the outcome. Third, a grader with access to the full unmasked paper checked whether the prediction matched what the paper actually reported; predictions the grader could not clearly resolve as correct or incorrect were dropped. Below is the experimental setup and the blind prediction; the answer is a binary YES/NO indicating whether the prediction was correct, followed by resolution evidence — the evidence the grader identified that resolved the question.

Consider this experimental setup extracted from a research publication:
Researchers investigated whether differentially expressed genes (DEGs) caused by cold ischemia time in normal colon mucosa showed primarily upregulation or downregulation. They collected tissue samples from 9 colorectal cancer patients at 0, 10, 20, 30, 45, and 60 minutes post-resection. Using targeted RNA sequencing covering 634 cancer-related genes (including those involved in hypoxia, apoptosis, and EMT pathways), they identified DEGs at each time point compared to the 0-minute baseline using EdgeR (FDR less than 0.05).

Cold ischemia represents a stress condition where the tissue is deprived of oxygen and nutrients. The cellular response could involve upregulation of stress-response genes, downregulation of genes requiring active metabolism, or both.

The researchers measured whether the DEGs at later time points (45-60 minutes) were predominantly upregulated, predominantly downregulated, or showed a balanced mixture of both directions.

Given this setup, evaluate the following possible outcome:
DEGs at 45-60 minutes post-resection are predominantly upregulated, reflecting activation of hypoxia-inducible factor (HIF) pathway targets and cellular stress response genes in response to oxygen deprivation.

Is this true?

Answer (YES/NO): NO